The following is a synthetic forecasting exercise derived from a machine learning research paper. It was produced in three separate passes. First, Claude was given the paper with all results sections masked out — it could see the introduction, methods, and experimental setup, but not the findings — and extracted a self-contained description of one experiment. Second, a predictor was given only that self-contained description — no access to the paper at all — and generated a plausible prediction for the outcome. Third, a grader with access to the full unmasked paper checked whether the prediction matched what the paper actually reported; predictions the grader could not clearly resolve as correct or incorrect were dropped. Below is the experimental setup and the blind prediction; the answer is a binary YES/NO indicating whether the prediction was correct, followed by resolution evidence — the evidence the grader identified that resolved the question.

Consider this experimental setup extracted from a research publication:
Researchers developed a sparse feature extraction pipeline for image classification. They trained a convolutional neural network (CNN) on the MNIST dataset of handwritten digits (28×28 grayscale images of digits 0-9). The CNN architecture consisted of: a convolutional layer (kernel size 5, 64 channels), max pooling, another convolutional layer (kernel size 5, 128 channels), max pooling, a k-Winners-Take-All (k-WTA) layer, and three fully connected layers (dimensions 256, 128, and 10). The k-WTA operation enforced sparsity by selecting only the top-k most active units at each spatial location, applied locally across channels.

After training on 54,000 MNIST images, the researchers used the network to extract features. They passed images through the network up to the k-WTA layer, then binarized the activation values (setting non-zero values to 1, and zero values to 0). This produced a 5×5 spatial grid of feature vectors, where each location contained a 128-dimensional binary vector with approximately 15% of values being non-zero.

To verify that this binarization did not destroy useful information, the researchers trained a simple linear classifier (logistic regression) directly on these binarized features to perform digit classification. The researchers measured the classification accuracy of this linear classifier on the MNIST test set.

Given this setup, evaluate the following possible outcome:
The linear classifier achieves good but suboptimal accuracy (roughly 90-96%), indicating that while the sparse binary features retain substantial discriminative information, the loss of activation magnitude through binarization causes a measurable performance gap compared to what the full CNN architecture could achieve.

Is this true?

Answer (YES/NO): NO